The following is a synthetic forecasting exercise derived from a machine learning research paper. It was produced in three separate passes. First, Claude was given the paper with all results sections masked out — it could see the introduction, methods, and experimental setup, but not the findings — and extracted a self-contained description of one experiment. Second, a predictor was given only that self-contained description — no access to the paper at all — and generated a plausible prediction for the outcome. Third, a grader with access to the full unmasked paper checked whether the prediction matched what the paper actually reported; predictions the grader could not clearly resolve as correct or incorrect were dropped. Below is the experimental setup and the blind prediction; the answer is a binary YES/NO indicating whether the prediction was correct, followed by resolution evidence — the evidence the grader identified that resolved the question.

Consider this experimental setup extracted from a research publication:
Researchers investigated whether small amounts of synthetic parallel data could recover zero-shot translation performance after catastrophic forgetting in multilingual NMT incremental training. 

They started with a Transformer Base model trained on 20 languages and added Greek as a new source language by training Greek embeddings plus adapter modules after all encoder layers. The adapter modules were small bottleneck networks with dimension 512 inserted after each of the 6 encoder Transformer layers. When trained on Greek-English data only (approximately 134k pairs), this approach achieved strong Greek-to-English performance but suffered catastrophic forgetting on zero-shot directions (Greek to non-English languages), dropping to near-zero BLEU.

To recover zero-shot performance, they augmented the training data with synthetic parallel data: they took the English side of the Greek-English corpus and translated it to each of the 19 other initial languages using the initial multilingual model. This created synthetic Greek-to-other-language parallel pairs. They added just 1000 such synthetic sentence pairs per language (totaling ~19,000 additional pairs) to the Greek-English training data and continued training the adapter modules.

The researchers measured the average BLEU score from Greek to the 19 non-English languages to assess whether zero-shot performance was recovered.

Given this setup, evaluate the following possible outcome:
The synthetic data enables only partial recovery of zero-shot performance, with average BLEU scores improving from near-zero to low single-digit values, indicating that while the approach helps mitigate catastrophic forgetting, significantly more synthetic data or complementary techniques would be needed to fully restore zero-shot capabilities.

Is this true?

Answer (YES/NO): NO